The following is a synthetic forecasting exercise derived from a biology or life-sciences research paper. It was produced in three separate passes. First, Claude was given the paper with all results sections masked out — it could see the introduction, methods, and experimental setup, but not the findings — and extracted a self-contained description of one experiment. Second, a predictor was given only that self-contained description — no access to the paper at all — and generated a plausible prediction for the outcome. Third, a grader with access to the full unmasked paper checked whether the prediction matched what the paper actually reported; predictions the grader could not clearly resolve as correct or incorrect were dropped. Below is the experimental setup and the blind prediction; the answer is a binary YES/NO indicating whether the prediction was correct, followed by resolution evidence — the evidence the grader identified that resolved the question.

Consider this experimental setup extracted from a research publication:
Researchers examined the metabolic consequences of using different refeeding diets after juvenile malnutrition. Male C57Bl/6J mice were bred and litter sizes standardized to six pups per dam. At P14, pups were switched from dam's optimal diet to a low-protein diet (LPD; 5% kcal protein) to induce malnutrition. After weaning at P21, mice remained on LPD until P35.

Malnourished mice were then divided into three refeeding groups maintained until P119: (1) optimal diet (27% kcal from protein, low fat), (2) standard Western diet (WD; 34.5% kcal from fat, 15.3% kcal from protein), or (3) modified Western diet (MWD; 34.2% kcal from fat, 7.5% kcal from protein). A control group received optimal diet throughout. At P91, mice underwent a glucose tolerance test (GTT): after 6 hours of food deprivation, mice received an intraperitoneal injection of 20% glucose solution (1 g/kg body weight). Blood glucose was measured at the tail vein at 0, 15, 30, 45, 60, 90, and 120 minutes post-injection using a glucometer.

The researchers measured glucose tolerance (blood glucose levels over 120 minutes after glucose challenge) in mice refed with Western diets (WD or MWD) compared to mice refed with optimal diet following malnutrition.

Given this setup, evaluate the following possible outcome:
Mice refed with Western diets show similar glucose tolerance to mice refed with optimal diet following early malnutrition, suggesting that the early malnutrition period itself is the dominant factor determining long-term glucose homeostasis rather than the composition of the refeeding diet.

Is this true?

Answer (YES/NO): NO